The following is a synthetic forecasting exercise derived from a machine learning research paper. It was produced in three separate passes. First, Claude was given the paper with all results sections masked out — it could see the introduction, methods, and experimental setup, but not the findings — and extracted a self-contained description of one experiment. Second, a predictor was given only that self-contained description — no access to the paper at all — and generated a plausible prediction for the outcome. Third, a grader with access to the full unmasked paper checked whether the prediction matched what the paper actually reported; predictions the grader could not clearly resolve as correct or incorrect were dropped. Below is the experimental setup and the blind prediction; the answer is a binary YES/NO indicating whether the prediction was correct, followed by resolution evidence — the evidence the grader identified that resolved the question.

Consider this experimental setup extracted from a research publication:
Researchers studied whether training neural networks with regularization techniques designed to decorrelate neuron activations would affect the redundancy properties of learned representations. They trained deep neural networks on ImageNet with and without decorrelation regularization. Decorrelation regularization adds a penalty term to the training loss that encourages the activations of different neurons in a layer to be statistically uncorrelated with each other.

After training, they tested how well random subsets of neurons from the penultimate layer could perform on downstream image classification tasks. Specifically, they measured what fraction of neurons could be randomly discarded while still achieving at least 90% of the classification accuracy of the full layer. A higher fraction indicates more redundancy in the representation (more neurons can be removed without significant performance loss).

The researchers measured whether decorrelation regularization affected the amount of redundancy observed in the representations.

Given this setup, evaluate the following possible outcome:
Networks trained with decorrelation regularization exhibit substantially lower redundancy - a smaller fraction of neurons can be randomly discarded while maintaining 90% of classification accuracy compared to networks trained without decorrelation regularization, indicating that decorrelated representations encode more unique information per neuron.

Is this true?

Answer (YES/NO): NO